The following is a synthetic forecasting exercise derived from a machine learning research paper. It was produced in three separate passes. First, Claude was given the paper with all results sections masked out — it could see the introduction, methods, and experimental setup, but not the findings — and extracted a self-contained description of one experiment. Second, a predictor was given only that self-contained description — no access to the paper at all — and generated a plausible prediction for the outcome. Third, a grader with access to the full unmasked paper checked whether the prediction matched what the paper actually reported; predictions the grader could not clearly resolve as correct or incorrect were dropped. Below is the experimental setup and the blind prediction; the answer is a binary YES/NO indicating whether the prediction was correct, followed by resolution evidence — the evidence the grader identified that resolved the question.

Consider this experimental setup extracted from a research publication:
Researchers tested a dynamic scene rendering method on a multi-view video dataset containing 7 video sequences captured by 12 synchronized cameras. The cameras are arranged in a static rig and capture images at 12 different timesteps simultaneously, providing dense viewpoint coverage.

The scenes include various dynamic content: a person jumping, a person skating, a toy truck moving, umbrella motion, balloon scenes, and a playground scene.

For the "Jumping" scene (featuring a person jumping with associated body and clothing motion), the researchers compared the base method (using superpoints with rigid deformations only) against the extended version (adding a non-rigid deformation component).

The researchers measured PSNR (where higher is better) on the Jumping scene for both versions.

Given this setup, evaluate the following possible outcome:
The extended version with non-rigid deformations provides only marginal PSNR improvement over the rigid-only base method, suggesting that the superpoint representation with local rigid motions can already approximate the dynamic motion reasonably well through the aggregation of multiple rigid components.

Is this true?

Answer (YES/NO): NO